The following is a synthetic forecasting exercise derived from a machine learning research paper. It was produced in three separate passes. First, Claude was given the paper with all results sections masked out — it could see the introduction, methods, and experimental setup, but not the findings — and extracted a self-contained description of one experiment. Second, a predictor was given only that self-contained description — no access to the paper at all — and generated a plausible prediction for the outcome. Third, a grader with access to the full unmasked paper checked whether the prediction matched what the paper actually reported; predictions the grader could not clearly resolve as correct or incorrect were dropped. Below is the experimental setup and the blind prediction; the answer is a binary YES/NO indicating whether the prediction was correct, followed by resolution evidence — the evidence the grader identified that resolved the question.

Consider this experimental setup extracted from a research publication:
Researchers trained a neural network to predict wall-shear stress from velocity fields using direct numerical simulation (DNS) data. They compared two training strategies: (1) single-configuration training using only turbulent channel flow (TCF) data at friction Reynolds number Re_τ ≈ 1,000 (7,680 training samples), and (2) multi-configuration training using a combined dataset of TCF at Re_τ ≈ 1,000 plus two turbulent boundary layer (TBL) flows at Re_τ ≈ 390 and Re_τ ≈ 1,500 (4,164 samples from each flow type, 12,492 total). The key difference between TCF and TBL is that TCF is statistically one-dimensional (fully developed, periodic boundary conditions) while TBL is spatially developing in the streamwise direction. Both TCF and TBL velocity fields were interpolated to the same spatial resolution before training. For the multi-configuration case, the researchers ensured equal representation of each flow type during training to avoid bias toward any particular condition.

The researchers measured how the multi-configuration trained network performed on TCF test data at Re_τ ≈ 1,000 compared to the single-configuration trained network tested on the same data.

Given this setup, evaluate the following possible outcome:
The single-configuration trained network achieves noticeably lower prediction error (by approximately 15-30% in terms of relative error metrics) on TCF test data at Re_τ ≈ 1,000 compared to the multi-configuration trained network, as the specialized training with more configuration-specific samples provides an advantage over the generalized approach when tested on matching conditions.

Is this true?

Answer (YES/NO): NO